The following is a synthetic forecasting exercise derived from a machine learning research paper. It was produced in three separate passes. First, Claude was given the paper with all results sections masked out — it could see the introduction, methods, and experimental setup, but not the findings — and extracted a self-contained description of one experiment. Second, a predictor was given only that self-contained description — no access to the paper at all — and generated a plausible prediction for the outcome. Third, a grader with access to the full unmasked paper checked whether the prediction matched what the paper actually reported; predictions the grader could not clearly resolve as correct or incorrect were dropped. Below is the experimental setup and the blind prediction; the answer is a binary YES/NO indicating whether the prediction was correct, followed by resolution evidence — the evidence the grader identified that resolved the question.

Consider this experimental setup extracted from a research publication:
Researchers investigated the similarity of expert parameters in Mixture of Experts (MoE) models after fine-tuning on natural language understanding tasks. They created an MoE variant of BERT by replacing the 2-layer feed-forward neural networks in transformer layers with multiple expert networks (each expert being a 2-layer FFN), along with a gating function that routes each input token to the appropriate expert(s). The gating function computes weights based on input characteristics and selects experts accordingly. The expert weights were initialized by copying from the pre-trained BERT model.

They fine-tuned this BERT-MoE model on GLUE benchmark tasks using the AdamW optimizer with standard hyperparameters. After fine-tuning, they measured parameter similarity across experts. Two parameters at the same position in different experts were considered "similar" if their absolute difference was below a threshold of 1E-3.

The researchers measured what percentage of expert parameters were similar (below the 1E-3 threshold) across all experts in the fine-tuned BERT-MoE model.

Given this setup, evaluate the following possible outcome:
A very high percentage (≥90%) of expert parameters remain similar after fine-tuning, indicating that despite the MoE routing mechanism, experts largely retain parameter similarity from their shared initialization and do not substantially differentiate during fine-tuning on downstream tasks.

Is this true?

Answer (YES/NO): YES